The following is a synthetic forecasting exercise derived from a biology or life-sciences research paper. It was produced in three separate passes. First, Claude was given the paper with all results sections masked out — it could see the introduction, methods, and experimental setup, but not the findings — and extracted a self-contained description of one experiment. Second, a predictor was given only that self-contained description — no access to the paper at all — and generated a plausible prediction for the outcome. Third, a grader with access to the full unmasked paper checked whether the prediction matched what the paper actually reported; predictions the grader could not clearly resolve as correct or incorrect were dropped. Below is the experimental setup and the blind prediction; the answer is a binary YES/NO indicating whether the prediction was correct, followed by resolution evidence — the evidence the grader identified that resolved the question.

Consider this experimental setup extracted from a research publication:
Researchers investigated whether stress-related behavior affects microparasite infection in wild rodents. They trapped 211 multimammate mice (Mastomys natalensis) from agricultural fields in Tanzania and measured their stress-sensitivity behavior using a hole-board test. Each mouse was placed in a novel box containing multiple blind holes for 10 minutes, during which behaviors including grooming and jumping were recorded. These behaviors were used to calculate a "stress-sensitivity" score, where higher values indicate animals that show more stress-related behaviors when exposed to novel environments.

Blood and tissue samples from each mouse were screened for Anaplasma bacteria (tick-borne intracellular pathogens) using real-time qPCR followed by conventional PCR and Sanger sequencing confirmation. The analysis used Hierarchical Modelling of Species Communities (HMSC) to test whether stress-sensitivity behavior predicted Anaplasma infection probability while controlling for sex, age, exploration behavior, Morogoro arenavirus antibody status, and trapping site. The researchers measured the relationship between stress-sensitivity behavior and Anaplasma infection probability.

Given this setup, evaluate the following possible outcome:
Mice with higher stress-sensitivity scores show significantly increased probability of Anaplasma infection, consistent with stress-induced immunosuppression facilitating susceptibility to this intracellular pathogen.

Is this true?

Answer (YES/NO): NO